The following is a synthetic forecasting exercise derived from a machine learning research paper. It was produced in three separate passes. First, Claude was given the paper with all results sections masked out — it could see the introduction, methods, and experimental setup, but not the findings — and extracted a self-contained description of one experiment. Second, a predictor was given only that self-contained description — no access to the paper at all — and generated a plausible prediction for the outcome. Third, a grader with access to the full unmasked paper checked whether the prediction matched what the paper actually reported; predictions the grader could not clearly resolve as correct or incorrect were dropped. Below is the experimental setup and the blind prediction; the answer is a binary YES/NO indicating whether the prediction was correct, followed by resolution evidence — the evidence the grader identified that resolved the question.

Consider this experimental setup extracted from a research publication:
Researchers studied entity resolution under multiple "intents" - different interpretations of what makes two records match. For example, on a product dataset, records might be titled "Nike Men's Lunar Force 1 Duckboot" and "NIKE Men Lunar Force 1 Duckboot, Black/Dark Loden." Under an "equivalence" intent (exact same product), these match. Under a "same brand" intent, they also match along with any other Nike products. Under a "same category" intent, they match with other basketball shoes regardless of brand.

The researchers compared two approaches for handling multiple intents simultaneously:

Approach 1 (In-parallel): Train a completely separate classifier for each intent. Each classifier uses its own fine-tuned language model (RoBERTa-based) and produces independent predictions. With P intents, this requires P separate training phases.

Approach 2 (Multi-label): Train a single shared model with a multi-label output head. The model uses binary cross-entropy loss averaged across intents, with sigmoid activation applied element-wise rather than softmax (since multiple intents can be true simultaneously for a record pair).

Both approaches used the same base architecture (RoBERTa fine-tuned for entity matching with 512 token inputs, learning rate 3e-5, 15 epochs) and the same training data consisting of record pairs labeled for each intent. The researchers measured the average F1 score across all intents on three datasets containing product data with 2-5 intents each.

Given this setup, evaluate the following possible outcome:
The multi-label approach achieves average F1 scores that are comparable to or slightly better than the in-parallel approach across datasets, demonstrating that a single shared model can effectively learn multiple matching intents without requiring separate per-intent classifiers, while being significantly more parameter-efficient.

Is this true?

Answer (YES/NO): NO